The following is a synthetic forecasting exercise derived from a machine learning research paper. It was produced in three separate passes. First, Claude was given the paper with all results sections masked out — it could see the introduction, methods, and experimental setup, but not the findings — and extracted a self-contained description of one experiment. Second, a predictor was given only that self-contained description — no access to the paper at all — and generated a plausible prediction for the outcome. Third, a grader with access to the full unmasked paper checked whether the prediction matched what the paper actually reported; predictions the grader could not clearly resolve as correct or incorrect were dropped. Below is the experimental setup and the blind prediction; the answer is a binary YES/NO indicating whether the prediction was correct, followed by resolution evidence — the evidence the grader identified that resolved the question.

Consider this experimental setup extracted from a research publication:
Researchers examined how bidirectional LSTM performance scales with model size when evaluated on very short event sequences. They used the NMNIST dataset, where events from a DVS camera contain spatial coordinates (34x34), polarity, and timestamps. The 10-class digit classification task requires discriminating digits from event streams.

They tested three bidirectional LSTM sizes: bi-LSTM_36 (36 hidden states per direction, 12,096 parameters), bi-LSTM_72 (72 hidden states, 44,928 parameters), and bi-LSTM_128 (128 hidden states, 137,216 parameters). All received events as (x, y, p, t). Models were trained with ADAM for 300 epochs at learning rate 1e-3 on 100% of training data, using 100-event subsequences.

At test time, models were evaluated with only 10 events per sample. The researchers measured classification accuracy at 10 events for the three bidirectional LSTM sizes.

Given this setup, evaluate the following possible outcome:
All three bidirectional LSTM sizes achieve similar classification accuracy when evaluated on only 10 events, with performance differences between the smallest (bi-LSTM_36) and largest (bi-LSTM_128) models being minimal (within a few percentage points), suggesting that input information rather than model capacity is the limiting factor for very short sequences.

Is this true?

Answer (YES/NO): NO